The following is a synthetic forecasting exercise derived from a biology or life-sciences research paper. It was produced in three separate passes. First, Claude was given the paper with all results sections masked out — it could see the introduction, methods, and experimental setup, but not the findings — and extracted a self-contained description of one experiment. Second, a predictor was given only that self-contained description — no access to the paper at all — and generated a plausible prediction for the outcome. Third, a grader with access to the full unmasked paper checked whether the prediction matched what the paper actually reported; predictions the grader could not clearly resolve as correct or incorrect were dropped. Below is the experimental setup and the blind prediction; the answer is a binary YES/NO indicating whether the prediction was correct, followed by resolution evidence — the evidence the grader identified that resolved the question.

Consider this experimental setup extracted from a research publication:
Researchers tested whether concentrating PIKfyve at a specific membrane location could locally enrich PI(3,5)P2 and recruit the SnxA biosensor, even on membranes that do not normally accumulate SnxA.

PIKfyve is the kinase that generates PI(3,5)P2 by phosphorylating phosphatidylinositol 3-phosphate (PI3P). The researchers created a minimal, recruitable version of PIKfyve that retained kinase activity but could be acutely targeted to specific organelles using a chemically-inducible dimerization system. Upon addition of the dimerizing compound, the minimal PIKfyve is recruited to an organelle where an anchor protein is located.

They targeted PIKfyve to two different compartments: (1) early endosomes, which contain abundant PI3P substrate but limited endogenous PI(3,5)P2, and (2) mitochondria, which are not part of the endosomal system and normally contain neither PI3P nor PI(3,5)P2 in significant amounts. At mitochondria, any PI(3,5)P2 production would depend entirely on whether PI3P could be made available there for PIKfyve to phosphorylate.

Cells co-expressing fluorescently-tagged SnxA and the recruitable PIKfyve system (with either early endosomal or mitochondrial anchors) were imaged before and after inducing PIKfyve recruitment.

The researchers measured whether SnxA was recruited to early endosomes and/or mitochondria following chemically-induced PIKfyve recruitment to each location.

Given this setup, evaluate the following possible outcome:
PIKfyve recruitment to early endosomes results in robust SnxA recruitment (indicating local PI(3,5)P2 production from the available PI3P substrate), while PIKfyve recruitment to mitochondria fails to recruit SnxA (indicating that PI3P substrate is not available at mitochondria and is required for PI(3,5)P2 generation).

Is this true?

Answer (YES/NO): NO